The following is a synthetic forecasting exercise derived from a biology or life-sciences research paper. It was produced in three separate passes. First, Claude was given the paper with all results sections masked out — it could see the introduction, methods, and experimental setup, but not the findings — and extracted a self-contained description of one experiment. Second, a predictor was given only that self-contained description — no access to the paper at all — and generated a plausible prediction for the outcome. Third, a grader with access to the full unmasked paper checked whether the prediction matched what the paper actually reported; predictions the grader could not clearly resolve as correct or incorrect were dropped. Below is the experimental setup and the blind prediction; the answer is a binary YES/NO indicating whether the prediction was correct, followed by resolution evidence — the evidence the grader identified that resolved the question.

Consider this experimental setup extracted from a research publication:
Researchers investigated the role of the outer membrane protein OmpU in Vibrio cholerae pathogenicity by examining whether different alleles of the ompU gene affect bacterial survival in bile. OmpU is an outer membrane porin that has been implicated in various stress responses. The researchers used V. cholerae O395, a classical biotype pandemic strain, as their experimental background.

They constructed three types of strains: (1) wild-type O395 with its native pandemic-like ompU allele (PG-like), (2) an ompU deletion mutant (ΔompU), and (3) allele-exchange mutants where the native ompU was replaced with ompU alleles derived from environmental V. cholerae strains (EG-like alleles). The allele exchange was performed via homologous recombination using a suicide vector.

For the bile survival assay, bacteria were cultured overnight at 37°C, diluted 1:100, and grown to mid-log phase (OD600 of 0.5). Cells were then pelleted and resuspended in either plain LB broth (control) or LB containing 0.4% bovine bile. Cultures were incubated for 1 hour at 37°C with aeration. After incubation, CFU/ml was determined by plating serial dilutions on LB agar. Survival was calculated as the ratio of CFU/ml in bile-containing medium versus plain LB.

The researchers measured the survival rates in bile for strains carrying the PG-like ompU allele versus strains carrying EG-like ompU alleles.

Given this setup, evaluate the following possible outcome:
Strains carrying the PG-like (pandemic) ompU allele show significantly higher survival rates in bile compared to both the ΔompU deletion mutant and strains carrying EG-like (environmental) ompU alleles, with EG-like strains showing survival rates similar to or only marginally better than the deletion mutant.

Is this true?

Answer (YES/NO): YES